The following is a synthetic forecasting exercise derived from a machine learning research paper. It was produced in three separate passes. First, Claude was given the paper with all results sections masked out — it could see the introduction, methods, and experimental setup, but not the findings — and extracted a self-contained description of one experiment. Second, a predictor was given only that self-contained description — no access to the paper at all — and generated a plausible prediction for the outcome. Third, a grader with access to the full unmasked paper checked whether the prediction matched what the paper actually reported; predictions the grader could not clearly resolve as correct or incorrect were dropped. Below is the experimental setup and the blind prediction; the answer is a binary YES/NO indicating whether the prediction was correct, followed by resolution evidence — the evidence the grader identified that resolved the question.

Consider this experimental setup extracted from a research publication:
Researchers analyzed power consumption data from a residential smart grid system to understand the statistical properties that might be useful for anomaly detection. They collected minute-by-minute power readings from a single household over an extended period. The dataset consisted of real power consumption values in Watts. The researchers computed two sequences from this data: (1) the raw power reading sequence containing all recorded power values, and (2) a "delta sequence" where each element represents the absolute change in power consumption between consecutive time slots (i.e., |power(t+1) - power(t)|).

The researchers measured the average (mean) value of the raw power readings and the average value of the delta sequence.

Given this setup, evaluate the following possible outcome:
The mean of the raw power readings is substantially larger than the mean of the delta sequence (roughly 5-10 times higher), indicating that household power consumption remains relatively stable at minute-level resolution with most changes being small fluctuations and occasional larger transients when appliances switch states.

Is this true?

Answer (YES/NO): NO